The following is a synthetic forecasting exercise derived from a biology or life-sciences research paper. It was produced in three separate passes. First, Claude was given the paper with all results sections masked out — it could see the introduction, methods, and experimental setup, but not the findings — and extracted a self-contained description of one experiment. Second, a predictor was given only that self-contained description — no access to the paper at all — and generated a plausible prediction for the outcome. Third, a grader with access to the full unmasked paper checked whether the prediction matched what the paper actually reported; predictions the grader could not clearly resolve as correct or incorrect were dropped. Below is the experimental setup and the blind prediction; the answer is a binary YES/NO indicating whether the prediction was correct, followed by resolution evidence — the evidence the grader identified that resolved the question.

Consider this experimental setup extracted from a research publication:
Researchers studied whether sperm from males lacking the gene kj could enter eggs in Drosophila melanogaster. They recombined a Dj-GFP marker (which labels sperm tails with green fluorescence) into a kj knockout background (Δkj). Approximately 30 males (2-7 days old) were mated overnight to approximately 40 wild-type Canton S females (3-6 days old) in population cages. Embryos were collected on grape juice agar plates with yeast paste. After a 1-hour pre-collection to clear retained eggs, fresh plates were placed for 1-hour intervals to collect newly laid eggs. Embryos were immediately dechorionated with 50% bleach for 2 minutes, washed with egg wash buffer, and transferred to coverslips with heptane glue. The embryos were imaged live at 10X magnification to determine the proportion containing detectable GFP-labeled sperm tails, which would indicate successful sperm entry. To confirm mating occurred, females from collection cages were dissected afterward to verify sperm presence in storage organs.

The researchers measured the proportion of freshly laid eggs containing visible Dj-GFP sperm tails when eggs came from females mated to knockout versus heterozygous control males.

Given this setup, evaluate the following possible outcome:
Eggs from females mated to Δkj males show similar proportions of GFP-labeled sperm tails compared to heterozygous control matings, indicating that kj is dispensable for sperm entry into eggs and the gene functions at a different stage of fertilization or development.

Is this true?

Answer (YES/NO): NO